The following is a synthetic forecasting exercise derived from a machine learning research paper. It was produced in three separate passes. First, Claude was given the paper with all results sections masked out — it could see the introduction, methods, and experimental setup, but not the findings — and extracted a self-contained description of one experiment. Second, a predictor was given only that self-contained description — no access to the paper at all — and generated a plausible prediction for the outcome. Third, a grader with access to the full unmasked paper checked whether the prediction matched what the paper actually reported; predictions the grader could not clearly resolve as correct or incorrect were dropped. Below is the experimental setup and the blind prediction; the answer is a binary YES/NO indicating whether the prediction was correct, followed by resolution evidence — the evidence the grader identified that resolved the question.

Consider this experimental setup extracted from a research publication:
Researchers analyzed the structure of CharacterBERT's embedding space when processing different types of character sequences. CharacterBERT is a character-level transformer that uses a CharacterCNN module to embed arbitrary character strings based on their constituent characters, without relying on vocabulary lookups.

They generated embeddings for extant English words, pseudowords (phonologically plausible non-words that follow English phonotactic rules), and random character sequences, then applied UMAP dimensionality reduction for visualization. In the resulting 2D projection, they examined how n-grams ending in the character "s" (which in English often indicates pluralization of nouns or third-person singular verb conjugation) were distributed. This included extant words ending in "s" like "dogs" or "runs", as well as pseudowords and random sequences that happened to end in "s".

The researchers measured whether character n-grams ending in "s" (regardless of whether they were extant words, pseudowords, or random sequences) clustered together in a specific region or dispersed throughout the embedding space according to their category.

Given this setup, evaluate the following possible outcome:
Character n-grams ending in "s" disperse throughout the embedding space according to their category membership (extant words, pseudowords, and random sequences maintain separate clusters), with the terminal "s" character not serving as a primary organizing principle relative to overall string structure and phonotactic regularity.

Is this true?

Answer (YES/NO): NO